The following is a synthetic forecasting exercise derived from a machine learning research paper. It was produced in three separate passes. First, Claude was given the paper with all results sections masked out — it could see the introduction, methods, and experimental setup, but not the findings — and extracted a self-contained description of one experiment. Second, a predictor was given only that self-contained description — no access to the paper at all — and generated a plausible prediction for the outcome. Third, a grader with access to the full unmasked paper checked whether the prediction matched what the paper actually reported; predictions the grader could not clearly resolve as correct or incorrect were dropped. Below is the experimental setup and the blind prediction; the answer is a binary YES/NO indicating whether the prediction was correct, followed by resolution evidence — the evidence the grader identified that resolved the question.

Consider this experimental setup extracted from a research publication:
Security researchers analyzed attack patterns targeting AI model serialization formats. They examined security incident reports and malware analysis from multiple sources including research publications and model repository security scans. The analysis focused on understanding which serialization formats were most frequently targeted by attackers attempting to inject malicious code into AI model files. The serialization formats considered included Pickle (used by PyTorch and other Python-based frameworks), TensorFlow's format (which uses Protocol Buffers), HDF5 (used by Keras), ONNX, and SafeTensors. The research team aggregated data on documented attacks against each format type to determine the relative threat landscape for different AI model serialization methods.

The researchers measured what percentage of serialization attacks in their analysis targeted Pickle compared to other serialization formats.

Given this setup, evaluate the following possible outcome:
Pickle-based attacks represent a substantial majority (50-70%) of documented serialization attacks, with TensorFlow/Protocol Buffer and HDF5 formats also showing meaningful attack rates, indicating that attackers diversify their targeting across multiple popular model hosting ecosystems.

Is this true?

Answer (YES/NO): NO